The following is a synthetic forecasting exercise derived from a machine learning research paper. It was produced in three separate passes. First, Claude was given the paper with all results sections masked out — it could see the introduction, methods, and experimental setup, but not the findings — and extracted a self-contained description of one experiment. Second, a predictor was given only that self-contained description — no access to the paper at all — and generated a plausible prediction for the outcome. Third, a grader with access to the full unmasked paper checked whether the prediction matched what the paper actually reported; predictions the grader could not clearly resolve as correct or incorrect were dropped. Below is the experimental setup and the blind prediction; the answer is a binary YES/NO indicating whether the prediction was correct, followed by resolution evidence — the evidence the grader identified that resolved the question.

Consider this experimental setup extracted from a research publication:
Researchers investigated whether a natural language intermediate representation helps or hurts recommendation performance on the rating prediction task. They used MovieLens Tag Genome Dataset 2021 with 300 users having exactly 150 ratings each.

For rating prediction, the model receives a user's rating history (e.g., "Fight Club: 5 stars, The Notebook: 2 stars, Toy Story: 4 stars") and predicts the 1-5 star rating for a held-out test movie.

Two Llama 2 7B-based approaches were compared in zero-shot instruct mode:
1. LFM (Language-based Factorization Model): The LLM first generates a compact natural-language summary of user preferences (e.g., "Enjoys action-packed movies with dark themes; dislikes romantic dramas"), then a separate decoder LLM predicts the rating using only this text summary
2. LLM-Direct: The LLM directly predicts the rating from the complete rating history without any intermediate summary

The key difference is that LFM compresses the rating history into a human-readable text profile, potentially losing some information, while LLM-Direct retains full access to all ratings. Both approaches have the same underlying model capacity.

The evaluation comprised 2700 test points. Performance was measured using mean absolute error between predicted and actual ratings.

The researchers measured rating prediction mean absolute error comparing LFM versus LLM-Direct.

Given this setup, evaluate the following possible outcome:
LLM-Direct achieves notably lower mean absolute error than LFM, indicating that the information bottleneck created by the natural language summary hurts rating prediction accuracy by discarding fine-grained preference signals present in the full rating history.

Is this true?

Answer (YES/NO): NO